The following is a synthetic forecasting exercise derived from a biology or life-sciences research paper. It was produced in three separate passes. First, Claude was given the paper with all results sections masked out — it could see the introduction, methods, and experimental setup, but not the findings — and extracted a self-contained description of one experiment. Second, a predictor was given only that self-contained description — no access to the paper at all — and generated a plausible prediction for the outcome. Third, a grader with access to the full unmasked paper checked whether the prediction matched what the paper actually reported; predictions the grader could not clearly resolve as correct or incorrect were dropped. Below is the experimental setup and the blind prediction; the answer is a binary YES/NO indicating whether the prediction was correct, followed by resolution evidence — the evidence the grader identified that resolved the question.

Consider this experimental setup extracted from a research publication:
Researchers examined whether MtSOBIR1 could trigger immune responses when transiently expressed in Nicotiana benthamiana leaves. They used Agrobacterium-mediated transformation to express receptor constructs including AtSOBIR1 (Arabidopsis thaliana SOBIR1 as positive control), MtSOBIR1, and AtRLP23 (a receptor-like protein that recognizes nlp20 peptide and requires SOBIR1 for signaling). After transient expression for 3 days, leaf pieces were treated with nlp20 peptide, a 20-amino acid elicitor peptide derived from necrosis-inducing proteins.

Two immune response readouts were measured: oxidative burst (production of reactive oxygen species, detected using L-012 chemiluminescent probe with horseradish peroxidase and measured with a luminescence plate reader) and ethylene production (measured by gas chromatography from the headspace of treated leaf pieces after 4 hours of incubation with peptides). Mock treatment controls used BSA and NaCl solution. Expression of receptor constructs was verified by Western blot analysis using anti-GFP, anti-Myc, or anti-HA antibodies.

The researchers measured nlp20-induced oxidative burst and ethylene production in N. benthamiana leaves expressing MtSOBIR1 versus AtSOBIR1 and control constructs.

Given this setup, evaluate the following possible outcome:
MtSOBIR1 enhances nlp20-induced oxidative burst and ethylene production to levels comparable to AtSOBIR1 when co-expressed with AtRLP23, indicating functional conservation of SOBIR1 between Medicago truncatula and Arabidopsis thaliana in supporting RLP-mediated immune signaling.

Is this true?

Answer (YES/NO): YES